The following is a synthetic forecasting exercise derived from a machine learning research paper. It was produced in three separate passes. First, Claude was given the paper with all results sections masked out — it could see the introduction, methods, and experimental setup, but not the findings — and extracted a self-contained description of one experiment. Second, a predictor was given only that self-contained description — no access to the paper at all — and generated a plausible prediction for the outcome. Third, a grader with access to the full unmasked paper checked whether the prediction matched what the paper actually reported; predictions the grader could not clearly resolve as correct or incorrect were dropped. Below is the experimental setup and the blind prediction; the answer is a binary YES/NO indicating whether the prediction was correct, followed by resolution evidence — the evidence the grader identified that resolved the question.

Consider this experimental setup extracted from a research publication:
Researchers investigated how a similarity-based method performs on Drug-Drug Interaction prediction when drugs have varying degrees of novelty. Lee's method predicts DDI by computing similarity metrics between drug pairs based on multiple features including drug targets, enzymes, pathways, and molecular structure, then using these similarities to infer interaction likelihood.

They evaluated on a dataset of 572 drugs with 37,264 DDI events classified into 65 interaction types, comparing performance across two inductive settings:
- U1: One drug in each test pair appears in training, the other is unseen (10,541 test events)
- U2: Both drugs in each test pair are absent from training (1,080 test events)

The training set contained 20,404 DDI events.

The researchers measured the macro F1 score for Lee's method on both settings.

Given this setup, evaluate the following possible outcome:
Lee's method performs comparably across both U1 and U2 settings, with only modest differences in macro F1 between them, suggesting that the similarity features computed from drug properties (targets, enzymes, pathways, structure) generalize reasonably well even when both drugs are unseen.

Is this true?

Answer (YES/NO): NO